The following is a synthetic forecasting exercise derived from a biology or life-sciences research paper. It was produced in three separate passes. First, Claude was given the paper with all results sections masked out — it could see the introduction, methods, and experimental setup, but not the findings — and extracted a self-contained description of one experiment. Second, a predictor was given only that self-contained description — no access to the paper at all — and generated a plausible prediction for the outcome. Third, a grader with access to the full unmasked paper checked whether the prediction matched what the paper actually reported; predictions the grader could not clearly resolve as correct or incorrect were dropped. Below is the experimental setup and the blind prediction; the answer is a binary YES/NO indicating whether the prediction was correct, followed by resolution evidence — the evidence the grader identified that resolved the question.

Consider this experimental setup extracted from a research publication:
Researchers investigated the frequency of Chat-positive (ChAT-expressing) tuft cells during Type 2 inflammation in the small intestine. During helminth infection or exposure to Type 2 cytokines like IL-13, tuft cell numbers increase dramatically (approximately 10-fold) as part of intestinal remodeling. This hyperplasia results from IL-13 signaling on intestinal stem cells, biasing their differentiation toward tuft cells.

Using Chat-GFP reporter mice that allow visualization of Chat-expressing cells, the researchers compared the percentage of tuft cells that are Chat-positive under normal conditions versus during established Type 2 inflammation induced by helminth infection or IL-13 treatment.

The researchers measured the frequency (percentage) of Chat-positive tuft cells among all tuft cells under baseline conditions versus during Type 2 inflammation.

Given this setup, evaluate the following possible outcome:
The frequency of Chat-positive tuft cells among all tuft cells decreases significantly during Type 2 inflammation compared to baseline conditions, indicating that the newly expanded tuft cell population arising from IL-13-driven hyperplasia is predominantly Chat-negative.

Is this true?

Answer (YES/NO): YES